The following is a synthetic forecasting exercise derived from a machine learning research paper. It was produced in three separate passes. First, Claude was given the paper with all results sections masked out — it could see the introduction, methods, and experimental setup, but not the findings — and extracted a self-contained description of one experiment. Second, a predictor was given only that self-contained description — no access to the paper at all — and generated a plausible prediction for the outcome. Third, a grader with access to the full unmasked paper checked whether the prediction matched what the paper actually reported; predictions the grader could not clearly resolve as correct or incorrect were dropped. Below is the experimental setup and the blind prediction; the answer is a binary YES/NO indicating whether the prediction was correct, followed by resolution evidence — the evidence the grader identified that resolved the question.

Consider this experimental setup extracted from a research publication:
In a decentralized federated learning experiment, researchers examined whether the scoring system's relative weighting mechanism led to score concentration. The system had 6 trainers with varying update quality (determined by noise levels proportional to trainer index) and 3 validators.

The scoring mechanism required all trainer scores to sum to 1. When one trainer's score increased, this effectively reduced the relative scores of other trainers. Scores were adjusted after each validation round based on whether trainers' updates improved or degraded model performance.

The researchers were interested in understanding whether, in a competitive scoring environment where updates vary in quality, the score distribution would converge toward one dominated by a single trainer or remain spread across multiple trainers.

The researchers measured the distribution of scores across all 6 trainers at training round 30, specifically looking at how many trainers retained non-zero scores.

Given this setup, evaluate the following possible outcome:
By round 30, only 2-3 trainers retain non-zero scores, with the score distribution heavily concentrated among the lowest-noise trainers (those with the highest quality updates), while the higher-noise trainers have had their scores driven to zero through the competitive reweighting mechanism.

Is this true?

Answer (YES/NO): NO